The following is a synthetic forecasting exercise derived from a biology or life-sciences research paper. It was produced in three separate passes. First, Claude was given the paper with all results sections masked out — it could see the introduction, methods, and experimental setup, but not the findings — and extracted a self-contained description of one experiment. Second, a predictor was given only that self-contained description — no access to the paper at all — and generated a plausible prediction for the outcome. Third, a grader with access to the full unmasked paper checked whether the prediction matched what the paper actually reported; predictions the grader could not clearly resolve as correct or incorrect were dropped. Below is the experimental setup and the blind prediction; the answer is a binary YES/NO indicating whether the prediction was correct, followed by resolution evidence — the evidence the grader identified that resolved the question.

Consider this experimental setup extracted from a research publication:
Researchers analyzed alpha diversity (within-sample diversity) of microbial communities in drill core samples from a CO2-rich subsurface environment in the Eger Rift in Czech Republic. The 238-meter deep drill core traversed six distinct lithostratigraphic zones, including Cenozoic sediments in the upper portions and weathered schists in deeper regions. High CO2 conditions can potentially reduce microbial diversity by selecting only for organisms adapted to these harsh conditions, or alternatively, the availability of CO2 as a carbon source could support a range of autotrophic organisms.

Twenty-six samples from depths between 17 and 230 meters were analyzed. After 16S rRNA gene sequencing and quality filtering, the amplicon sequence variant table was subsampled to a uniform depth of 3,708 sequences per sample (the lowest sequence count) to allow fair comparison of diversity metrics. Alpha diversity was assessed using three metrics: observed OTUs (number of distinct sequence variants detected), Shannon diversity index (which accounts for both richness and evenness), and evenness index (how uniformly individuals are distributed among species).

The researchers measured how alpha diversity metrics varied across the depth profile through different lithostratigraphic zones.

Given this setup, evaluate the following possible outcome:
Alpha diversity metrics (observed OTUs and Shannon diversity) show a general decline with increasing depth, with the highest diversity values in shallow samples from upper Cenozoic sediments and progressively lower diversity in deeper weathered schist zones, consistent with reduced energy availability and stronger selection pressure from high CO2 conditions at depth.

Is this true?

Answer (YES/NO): NO